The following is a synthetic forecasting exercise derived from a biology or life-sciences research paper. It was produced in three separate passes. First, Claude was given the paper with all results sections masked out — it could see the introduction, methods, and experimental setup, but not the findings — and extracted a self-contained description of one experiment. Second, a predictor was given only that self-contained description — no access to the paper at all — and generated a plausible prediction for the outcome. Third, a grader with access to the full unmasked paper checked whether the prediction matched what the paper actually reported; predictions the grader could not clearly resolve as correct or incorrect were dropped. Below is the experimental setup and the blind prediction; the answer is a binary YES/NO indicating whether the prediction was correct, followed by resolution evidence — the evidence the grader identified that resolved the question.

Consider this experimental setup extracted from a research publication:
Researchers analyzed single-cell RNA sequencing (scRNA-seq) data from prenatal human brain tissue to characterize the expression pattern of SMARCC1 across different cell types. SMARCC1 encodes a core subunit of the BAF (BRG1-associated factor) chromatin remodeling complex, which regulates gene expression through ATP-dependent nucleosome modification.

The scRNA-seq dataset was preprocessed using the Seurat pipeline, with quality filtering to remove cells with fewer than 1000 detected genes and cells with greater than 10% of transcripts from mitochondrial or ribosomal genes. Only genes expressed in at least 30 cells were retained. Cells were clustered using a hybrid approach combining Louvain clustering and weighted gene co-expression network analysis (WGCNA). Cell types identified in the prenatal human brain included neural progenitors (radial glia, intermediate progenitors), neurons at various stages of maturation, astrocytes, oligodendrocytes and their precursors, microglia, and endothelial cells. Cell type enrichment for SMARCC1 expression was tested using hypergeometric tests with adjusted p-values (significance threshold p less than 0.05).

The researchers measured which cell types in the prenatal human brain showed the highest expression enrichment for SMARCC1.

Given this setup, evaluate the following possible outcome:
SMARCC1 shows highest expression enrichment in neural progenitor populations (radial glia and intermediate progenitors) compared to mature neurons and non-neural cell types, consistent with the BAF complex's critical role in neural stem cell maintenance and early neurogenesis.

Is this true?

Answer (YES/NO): YES